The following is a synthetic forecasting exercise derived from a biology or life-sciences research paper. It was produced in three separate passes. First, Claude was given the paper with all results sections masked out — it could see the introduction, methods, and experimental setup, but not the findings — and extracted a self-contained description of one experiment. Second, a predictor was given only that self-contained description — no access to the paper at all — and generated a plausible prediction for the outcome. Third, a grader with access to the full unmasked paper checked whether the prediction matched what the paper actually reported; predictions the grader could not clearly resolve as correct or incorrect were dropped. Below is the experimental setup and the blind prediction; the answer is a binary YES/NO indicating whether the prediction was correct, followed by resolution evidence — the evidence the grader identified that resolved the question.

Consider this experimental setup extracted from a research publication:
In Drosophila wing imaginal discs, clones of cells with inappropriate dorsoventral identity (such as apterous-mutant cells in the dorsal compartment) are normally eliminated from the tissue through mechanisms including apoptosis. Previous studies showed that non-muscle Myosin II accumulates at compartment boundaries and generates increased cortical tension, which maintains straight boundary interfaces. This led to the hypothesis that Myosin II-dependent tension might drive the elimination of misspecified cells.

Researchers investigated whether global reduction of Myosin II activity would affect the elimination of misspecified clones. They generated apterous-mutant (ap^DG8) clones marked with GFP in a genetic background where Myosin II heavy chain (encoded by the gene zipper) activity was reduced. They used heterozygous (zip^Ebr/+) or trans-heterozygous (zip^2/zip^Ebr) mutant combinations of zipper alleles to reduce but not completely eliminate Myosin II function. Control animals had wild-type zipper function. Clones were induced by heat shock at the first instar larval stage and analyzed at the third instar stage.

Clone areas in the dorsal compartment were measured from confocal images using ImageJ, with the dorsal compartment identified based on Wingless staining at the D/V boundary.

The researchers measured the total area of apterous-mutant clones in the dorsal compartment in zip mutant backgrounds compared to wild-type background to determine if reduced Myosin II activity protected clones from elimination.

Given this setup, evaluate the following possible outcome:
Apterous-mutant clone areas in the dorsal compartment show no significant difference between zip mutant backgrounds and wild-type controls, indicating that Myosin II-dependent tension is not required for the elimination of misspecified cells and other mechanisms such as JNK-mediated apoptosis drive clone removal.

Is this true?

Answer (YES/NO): YES